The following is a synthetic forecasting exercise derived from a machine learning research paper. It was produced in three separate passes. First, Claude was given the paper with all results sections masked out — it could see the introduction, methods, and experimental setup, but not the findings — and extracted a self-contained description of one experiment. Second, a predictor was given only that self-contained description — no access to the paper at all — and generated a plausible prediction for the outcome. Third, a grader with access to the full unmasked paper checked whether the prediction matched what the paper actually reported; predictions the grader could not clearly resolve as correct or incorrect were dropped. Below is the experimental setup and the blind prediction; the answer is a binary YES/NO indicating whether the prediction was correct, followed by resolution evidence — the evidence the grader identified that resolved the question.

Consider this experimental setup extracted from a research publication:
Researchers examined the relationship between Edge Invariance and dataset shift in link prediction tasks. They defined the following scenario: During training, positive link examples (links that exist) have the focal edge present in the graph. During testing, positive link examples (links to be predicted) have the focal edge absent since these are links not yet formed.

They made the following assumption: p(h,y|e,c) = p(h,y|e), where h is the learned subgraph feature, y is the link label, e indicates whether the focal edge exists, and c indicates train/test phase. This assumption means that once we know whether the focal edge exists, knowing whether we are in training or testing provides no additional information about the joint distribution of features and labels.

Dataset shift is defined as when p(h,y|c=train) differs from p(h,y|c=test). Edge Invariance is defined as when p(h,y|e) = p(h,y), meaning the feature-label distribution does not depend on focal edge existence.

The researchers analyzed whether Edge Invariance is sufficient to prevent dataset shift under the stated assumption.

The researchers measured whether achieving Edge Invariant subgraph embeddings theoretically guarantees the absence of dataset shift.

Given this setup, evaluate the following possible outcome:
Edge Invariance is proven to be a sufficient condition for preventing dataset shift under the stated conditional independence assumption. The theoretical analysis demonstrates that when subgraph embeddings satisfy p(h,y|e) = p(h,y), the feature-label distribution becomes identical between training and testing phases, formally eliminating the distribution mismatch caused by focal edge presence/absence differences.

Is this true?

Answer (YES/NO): YES